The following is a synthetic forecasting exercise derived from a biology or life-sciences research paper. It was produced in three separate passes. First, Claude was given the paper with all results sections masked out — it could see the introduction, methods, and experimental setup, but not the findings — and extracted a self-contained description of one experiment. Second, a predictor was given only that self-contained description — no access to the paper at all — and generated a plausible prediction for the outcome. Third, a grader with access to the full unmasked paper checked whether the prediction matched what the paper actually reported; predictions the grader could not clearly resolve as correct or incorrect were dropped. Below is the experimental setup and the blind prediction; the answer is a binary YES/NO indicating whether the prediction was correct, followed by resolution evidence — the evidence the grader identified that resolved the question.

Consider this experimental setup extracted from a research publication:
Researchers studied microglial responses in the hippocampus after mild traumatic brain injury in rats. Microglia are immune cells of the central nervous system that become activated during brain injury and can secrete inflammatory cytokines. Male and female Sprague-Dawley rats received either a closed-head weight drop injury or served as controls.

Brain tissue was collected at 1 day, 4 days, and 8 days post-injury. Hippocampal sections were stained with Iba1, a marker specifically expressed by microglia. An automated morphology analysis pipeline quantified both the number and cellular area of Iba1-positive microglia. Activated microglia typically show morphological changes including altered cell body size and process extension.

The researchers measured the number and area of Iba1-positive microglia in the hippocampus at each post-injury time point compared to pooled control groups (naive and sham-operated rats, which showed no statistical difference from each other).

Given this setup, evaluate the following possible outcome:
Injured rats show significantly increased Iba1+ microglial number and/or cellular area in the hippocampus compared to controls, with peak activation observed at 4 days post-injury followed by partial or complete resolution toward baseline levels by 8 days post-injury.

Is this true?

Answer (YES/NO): NO